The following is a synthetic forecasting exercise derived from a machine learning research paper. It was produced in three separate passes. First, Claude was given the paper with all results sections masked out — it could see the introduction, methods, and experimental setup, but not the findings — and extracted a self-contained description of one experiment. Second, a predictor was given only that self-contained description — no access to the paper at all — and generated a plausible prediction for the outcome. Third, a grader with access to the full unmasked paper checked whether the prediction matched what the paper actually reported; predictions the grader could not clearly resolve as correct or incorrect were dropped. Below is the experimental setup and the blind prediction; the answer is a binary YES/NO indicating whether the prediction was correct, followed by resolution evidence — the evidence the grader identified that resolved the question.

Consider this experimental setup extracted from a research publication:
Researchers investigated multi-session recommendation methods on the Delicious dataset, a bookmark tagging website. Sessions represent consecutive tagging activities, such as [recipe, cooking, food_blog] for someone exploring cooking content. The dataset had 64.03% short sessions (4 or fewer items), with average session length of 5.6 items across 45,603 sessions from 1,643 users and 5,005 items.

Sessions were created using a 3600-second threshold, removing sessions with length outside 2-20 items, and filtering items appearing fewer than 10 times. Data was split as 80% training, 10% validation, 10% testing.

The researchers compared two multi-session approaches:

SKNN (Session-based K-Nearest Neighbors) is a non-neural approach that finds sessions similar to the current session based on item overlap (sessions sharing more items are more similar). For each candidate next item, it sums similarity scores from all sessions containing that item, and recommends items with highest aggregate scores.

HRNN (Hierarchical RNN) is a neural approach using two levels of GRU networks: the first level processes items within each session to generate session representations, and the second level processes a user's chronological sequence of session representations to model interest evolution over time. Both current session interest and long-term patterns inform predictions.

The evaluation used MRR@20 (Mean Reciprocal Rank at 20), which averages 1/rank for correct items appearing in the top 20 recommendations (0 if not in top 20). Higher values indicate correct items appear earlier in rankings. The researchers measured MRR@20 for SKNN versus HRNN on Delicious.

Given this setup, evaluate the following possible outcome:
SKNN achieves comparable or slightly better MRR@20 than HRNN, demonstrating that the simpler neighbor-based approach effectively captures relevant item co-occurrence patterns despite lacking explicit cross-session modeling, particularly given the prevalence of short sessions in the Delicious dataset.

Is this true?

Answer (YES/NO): NO